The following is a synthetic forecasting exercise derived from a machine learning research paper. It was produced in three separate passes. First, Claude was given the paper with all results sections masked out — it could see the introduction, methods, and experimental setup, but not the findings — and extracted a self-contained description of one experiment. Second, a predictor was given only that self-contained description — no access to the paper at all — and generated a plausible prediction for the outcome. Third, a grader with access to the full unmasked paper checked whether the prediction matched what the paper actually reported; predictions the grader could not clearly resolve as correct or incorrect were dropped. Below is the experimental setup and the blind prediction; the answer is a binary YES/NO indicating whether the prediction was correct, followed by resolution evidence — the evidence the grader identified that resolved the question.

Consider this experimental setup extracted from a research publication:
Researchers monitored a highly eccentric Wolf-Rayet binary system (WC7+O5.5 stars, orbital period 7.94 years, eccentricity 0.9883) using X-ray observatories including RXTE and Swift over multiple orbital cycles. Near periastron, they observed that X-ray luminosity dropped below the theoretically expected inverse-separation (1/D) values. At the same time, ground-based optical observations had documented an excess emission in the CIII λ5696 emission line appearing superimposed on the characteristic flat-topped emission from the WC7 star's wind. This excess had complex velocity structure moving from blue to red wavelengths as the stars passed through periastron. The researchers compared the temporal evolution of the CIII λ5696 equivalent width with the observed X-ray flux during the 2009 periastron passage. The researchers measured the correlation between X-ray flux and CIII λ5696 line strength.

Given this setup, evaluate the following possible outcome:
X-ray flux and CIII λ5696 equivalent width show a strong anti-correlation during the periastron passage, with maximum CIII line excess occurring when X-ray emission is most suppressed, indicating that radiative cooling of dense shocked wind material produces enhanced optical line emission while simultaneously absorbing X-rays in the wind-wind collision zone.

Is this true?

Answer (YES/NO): NO